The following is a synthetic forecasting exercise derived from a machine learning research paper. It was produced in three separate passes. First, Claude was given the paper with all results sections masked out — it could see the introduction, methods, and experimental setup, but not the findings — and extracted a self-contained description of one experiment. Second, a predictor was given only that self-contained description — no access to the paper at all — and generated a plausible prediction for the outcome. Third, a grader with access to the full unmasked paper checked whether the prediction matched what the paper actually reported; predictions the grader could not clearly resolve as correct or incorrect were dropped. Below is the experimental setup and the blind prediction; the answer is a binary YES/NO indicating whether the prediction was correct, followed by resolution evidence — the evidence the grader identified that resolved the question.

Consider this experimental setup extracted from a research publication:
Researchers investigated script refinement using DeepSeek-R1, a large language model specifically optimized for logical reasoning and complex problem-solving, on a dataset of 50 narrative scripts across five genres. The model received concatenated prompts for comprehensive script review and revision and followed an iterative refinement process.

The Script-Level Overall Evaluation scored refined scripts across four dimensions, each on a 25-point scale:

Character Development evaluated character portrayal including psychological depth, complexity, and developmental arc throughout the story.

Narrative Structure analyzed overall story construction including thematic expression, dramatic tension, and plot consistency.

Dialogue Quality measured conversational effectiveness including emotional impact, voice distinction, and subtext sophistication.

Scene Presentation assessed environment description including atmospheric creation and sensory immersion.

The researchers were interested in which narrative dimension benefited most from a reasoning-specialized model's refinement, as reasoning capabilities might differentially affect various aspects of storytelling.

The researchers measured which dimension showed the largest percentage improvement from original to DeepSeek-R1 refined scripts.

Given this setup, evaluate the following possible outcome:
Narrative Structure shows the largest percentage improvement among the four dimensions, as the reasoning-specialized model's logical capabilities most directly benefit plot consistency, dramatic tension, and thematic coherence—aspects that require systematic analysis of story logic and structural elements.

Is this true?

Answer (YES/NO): NO